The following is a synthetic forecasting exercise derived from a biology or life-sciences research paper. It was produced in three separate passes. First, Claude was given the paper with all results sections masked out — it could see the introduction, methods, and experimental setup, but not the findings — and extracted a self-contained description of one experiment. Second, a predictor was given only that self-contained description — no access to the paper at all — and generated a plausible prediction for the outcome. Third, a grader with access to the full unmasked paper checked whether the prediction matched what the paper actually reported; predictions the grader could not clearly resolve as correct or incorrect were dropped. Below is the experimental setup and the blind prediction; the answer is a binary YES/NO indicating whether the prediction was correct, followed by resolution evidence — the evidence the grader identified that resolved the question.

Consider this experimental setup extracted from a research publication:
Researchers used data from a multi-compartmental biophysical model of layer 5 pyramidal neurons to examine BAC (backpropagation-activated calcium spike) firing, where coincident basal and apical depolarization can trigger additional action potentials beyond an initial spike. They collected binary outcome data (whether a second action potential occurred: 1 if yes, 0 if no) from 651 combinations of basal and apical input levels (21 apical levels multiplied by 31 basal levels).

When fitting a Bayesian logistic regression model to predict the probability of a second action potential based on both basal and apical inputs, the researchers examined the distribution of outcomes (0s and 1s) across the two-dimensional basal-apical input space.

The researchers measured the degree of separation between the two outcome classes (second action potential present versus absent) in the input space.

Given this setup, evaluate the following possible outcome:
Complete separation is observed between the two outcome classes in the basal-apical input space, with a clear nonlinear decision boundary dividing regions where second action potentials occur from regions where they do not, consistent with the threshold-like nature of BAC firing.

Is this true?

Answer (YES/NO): NO